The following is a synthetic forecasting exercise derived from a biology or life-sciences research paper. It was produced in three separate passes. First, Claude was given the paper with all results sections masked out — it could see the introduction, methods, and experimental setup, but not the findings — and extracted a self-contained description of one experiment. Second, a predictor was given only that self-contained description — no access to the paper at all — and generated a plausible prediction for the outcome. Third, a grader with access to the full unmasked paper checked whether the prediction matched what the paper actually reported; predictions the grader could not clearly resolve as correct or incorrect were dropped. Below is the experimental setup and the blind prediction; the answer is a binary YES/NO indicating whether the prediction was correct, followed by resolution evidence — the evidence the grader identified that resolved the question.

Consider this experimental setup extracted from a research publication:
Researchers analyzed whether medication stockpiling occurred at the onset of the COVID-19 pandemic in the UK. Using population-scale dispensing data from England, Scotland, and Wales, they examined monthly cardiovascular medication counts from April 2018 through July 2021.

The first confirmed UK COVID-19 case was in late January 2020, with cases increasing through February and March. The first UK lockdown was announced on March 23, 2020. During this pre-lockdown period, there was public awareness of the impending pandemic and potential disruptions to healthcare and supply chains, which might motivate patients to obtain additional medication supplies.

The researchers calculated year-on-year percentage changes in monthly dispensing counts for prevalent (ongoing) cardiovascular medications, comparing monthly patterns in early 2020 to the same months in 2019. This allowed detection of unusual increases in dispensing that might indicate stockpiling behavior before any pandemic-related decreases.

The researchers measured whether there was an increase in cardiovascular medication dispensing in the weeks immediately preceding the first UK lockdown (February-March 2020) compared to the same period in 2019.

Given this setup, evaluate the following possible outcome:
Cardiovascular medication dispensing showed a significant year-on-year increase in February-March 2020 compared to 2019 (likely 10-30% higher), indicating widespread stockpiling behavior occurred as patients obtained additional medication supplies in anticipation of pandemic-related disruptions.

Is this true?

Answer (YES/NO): YES